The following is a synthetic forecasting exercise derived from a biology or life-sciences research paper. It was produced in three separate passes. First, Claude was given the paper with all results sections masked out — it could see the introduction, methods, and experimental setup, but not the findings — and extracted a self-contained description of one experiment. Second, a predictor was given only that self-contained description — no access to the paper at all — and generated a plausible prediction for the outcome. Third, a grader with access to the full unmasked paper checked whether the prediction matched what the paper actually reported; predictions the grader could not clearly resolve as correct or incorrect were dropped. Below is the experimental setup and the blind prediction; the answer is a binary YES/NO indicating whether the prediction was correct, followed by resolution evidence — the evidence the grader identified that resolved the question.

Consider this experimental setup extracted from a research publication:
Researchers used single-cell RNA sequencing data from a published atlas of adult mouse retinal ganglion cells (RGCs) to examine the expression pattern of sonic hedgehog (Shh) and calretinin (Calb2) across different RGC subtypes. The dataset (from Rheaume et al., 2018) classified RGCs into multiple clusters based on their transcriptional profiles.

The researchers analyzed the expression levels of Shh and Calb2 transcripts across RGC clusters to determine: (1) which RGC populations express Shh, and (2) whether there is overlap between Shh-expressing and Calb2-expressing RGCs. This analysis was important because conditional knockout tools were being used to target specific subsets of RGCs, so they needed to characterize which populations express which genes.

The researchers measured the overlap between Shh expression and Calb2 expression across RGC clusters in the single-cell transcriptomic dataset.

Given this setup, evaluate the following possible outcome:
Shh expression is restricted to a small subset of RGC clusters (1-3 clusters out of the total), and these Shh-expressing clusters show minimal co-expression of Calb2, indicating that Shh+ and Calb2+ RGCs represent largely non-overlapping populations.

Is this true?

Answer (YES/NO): NO